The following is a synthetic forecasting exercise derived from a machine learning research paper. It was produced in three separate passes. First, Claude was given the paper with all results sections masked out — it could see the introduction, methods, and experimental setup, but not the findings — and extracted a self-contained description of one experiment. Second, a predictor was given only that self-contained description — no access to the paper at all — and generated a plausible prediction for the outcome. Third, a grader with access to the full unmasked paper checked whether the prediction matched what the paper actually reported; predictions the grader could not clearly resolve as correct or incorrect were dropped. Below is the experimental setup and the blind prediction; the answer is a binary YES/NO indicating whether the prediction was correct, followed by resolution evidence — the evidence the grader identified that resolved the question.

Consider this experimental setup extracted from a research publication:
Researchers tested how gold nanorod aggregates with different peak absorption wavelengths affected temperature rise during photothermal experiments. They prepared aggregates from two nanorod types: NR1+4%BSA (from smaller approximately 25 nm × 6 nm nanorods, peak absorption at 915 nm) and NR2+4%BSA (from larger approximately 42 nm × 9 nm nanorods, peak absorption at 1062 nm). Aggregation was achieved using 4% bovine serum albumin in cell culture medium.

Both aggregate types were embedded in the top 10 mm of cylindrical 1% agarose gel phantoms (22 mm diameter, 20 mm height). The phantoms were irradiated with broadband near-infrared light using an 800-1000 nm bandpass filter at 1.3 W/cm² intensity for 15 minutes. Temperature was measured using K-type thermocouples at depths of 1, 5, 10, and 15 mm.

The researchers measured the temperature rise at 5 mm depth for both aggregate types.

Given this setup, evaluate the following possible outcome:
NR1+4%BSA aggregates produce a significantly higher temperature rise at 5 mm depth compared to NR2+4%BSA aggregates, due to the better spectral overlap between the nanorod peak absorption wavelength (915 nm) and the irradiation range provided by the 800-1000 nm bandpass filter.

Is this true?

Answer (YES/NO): YES